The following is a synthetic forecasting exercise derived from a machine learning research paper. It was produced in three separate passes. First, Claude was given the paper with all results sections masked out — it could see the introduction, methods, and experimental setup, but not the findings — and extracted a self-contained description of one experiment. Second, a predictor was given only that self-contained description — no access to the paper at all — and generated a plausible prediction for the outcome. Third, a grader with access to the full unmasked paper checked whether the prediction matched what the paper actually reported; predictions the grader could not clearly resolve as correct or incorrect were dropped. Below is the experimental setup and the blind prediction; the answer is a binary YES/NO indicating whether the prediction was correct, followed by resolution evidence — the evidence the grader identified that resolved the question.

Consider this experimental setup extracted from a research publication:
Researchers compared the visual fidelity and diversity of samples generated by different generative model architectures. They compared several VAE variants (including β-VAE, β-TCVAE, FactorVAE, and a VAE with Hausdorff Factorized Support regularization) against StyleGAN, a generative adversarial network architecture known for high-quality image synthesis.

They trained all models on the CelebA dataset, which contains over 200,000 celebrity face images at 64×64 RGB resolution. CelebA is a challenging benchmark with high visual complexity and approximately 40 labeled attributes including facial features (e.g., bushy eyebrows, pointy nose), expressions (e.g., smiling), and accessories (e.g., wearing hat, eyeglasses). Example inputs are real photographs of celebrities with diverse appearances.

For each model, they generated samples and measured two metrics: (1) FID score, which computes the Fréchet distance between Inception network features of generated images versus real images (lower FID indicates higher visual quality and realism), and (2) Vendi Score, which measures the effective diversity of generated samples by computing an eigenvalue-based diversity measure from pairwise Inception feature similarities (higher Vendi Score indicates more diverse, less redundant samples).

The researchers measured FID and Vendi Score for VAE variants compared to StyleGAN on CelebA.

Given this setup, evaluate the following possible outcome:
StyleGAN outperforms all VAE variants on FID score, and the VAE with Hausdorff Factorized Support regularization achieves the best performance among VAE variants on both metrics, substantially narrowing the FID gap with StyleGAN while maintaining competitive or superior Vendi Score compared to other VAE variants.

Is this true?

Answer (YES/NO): NO